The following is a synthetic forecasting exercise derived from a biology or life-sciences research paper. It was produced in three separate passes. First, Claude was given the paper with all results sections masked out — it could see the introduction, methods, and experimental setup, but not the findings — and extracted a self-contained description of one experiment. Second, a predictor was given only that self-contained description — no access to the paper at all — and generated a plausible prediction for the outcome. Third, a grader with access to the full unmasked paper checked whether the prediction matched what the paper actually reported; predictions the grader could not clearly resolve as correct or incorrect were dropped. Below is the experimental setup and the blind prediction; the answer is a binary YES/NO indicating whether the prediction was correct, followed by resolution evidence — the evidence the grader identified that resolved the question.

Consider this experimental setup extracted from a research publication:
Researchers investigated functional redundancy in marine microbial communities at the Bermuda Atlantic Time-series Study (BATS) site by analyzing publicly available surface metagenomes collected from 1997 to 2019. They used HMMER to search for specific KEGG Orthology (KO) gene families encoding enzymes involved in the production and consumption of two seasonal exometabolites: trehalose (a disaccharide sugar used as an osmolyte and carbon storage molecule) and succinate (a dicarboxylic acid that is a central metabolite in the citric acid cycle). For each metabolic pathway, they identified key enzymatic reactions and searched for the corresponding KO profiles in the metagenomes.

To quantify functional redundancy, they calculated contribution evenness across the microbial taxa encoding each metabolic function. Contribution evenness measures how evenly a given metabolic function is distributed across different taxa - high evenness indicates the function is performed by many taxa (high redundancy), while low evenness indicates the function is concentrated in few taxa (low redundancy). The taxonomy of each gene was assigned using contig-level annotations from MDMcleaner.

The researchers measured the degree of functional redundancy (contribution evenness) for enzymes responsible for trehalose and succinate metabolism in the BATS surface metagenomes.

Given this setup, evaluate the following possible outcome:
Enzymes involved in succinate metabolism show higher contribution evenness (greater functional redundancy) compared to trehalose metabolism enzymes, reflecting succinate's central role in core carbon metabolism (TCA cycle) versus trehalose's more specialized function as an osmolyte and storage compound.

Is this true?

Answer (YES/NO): YES